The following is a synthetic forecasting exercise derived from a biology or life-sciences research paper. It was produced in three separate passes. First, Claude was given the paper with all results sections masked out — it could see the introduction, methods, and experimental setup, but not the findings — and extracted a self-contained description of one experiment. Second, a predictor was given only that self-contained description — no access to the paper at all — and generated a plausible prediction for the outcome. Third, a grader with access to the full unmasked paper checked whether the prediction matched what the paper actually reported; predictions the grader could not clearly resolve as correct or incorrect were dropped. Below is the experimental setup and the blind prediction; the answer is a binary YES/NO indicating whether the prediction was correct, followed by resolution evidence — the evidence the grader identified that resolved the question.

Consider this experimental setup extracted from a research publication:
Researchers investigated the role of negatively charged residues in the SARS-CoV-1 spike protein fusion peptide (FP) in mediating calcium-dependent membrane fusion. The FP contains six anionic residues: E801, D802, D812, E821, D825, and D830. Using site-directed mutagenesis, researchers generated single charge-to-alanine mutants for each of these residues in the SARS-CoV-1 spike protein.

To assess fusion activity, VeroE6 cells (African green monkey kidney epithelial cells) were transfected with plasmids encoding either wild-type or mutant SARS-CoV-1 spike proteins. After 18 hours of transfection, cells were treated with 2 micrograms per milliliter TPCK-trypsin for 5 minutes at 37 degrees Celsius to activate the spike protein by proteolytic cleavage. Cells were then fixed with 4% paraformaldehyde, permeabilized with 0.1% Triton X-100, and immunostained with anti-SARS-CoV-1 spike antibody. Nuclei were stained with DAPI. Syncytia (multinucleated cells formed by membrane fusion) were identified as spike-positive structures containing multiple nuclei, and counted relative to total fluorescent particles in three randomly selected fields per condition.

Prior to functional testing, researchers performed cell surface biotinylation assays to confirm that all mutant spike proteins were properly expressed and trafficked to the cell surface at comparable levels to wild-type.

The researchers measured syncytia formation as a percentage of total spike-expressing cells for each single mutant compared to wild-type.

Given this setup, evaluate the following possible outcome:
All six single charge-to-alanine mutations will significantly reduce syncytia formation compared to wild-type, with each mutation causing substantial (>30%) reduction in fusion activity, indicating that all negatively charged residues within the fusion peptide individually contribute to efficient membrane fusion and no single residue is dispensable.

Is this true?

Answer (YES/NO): NO